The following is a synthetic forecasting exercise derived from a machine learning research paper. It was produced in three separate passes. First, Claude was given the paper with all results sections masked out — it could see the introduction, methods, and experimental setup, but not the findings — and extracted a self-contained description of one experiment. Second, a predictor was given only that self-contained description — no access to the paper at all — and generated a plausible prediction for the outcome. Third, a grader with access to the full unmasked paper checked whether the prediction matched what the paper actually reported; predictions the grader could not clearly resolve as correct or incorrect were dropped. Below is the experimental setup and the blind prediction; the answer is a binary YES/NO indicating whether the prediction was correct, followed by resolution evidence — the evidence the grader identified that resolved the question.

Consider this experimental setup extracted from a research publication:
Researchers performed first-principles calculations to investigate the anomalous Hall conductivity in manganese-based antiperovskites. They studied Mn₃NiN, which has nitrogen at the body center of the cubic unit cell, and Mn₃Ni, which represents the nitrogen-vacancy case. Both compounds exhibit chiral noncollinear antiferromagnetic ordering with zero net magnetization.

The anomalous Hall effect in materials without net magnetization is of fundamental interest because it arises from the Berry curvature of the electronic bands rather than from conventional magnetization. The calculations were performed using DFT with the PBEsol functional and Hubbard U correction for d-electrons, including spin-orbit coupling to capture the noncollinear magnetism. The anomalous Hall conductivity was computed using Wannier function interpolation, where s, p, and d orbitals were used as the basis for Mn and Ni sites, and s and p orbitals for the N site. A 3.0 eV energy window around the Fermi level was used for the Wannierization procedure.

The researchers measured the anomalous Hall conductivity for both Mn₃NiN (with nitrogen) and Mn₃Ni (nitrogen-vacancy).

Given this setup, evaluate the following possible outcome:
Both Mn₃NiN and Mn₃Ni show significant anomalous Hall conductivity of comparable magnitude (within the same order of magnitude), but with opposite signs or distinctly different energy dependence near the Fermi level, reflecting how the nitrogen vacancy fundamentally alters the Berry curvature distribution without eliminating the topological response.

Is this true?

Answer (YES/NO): YES